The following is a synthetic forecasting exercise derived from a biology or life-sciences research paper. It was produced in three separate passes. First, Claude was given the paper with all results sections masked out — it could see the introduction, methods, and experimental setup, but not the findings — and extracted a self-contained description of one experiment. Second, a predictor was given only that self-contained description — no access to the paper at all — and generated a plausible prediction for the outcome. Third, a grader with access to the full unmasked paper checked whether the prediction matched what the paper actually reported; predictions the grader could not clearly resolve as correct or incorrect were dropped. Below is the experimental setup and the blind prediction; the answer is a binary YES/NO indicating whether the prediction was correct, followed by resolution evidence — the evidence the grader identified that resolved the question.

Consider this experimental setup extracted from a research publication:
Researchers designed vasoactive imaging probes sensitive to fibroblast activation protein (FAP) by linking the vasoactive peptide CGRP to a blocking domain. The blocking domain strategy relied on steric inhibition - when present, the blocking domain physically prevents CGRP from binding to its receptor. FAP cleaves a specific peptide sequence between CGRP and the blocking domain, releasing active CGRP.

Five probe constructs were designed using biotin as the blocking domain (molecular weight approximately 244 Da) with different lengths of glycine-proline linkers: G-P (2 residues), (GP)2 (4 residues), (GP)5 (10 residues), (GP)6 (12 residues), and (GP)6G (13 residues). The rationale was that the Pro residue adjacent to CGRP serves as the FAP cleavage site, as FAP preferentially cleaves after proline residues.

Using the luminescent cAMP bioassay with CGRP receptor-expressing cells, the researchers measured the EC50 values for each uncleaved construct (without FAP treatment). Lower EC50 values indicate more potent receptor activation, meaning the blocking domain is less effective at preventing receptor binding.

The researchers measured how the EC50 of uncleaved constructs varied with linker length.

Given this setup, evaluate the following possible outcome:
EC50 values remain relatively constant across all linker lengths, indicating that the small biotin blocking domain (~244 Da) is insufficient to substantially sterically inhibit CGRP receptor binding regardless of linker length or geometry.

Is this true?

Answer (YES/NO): NO